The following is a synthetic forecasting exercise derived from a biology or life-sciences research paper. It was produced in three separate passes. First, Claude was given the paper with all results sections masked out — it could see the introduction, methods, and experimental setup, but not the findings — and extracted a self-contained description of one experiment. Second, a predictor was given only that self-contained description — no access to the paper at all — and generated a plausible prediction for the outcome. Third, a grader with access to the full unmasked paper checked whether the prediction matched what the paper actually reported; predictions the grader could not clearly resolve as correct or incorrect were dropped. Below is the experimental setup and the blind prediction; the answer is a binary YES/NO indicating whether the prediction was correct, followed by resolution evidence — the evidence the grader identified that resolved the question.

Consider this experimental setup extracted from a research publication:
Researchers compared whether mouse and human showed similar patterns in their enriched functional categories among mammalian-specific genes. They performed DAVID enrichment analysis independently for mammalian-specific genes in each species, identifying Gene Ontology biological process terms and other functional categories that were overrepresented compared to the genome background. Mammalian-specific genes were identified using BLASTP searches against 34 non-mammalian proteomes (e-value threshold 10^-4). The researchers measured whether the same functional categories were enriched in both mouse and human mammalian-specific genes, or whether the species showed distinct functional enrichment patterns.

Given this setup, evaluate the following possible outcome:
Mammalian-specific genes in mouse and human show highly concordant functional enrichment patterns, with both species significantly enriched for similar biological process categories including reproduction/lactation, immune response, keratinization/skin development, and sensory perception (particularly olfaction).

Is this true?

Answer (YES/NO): NO